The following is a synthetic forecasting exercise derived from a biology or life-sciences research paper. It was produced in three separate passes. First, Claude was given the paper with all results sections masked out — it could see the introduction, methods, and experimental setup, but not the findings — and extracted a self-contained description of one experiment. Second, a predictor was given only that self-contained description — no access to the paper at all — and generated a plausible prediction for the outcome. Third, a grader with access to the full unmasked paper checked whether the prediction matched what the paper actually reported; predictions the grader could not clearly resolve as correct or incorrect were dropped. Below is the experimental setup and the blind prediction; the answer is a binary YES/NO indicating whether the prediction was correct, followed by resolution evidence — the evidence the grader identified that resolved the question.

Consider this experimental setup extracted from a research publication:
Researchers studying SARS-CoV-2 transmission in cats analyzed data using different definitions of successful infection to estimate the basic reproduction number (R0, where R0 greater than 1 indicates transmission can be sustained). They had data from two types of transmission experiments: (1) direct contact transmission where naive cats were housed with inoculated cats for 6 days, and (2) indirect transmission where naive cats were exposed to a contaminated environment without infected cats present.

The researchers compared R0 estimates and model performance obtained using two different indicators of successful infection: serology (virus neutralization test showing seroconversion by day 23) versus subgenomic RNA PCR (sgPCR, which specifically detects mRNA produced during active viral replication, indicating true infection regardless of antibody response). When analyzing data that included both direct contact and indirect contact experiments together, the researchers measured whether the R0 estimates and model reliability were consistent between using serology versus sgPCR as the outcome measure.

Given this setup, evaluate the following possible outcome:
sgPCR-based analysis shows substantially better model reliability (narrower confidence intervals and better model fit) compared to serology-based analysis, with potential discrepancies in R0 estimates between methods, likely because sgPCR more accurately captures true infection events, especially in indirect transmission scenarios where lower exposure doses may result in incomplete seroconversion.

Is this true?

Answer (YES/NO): YES